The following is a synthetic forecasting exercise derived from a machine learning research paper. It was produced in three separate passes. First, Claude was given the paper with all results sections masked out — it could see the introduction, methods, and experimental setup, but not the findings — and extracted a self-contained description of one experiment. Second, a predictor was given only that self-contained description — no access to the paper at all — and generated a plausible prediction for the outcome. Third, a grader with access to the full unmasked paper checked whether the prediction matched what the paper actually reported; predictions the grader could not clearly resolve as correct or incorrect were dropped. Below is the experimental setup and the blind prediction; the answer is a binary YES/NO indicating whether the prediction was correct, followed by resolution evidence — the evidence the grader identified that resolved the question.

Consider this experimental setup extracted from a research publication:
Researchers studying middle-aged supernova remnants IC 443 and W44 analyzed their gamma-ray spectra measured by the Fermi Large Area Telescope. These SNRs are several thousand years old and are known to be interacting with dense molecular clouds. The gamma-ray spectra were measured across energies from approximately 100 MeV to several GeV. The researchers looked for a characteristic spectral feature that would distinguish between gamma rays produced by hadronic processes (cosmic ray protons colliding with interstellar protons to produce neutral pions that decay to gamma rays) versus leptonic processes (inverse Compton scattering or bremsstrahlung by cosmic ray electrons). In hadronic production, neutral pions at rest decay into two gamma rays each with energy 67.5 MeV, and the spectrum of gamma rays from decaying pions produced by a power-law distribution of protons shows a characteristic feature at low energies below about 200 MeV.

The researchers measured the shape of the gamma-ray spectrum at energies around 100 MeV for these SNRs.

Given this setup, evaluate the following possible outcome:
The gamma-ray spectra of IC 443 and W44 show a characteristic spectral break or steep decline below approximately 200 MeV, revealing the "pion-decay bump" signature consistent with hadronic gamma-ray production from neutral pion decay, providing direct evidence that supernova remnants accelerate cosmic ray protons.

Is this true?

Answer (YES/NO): YES